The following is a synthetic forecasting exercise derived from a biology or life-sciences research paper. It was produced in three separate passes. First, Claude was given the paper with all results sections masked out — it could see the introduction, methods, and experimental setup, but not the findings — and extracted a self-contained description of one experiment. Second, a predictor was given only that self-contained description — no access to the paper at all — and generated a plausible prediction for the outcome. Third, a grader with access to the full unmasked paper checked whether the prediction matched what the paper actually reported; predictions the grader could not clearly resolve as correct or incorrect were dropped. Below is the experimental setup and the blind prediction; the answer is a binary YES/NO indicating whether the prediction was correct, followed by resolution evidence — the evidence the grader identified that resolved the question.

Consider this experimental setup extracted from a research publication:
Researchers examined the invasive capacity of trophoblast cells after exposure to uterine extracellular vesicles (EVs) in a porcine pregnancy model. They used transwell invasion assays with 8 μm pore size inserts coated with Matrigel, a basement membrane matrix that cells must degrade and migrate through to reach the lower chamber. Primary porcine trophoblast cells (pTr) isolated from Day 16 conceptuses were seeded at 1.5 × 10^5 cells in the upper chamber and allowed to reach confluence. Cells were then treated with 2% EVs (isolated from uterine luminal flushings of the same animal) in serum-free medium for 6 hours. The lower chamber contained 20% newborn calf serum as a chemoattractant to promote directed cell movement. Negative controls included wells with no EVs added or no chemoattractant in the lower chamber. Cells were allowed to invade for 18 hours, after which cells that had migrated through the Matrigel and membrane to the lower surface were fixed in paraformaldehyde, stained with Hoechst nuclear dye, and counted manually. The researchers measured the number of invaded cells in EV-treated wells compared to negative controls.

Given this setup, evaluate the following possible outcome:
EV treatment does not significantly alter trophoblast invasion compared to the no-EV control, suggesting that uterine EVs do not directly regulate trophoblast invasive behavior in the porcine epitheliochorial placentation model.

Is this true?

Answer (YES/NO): NO